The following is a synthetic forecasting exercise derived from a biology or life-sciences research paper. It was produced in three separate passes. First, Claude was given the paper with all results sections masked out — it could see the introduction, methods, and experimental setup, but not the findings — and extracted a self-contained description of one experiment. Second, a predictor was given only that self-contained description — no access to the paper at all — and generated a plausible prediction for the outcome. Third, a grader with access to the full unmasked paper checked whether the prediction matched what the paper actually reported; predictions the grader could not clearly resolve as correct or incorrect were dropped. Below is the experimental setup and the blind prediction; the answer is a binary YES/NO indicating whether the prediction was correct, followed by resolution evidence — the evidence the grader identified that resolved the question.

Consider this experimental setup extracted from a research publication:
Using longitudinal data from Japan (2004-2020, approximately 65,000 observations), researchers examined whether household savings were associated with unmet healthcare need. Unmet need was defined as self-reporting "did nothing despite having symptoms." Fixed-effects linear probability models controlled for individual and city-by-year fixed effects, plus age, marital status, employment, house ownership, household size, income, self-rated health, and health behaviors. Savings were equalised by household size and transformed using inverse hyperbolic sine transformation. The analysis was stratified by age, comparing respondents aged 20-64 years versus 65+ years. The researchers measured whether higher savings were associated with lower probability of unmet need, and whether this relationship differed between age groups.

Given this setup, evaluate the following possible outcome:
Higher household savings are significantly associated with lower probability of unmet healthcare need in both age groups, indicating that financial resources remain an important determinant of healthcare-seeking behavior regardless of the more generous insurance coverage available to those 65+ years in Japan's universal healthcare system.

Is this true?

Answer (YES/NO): NO